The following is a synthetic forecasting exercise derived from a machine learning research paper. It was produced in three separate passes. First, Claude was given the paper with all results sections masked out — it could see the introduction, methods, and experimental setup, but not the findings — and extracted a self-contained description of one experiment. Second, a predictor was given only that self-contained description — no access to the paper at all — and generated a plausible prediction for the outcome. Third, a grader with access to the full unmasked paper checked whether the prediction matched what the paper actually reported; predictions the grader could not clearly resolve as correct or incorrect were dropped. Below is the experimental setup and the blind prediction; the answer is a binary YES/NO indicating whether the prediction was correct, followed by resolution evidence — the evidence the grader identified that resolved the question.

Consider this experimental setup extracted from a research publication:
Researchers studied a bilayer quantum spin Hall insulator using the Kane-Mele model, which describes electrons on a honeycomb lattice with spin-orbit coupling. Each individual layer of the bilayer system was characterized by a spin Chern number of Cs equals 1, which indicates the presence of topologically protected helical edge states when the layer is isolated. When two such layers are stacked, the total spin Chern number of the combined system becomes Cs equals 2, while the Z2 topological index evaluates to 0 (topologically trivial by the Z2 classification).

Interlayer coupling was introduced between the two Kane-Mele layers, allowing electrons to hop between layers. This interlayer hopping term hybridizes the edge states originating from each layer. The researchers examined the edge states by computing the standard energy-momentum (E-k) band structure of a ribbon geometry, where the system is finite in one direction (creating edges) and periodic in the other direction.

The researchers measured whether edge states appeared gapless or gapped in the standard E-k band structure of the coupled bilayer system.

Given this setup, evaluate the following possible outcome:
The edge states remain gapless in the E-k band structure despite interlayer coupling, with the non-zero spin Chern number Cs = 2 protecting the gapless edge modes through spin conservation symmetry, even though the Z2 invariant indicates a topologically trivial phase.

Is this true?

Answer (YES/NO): NO